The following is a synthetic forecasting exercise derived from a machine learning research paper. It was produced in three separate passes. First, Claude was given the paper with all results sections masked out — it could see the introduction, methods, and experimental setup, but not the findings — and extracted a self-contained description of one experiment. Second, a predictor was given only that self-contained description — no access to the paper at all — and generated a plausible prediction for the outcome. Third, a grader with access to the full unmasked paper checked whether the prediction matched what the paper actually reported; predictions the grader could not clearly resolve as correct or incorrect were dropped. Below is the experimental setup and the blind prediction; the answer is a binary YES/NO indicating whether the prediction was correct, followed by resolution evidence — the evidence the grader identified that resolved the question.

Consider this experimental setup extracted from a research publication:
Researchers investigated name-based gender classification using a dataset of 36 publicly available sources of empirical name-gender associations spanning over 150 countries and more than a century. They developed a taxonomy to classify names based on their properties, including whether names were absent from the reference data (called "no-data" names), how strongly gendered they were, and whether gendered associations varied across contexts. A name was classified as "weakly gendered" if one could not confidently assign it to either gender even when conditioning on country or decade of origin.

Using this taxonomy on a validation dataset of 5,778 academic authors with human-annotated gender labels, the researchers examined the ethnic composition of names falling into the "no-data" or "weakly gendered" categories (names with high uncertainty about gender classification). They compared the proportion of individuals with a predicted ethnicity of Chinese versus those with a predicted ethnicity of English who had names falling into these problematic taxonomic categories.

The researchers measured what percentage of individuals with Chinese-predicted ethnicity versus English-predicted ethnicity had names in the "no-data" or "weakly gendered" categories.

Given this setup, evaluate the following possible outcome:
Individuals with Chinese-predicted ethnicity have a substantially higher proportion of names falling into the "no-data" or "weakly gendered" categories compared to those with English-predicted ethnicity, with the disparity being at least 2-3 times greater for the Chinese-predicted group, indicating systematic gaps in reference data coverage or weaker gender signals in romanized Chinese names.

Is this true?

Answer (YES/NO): YES